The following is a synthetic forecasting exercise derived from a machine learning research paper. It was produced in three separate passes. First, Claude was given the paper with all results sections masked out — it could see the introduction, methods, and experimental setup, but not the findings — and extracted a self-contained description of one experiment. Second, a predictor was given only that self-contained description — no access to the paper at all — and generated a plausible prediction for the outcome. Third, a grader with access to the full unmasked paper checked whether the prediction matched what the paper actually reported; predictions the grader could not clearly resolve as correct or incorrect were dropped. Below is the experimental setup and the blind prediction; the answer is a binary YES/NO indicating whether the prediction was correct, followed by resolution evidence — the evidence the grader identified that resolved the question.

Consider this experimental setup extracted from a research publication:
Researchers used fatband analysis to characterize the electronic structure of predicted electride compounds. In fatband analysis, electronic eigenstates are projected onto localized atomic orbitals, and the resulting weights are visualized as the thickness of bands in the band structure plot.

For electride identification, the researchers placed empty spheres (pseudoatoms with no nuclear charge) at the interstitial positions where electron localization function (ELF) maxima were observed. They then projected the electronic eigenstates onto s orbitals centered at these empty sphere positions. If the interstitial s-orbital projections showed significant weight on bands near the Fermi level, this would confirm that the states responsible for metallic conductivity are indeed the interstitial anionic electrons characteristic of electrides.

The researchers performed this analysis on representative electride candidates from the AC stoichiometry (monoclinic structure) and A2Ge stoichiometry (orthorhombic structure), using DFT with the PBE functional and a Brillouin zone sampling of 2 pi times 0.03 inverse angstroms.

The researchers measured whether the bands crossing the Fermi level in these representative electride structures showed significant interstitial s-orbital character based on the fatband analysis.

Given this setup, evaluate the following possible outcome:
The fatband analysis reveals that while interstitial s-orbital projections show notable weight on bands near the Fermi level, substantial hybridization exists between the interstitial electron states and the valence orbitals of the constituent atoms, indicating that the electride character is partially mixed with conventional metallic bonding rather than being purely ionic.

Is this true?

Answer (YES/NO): NO